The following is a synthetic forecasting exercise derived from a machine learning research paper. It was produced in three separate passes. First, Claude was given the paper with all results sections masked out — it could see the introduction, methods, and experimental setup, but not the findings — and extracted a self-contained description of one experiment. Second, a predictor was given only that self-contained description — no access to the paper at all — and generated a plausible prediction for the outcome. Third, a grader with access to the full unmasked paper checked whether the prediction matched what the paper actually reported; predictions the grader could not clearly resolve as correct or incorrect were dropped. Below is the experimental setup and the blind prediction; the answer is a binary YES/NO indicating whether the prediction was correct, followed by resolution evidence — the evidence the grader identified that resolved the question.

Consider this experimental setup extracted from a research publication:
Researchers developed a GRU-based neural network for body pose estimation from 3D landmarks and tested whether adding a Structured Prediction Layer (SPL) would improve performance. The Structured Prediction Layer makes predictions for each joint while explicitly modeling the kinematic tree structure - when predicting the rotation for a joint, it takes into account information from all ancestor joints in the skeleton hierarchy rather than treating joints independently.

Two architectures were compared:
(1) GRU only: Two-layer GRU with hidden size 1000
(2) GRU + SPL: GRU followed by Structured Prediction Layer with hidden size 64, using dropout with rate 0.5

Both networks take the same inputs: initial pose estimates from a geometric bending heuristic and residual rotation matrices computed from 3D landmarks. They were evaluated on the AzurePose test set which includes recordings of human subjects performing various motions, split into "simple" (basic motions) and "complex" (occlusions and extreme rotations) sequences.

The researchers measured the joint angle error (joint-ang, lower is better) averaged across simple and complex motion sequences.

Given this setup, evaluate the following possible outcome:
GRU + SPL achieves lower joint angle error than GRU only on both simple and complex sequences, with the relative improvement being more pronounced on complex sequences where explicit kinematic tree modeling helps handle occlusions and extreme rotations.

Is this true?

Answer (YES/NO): NO